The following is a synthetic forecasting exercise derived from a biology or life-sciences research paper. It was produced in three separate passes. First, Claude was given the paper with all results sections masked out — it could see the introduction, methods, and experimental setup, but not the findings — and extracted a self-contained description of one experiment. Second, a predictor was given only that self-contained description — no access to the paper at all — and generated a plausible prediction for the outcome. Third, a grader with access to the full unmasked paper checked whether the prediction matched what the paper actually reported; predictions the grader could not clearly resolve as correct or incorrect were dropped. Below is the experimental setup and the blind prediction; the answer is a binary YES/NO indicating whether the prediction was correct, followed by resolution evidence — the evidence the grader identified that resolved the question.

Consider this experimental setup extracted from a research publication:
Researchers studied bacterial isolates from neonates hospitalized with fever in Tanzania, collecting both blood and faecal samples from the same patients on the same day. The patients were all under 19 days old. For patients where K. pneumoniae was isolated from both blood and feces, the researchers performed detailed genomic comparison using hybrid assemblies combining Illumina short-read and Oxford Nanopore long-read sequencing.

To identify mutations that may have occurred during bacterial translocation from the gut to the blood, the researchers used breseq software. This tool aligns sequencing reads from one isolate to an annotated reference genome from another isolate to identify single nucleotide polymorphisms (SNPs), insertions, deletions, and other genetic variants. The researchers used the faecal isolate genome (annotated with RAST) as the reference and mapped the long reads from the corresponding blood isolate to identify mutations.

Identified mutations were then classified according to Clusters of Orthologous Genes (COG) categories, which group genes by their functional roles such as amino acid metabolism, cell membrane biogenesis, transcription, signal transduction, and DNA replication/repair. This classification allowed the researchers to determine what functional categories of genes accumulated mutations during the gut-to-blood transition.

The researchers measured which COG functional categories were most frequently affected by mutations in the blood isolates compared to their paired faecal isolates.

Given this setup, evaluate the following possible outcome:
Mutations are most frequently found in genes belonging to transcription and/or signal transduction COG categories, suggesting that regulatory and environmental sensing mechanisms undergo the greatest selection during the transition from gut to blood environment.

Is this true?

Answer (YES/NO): NO